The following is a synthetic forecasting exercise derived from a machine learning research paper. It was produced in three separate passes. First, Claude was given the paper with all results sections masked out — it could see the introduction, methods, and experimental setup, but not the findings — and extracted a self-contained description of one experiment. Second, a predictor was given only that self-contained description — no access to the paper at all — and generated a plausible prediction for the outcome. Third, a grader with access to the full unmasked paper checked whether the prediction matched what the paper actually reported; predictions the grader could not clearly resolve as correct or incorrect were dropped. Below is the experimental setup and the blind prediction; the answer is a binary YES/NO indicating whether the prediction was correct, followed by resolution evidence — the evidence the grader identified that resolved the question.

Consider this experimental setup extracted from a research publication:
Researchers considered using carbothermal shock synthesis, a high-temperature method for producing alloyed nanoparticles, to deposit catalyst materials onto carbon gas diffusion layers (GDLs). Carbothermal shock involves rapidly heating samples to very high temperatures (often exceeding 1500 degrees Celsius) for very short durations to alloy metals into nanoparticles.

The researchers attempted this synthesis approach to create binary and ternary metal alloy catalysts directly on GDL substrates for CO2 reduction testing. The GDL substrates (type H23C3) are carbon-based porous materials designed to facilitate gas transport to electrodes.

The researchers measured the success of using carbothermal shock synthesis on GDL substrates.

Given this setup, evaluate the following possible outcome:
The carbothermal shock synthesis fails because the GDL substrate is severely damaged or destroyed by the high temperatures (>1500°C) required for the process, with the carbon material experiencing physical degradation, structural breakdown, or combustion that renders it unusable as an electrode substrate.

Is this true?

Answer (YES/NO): YES